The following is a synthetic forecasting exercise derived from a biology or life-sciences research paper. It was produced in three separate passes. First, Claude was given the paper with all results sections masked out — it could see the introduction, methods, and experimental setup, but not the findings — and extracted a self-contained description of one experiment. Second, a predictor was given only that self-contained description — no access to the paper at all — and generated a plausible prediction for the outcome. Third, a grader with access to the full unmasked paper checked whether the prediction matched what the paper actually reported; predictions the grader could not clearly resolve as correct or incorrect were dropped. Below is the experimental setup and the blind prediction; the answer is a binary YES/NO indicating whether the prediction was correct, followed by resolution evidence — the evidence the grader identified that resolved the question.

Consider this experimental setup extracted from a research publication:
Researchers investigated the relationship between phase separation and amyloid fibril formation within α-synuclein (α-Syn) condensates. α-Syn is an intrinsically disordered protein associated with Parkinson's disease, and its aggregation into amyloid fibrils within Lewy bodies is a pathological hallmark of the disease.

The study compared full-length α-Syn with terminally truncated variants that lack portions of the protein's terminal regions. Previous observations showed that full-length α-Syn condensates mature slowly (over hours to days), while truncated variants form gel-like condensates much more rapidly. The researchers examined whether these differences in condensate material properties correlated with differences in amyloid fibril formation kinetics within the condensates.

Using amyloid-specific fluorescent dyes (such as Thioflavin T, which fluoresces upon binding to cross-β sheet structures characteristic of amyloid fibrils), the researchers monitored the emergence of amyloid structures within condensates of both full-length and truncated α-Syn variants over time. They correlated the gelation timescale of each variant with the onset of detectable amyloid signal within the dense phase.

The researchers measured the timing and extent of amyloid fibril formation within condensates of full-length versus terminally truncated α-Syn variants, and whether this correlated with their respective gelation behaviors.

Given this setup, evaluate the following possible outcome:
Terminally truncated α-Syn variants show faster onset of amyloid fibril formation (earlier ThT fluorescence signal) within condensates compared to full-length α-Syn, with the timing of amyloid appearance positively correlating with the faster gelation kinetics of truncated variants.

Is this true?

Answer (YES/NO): YES